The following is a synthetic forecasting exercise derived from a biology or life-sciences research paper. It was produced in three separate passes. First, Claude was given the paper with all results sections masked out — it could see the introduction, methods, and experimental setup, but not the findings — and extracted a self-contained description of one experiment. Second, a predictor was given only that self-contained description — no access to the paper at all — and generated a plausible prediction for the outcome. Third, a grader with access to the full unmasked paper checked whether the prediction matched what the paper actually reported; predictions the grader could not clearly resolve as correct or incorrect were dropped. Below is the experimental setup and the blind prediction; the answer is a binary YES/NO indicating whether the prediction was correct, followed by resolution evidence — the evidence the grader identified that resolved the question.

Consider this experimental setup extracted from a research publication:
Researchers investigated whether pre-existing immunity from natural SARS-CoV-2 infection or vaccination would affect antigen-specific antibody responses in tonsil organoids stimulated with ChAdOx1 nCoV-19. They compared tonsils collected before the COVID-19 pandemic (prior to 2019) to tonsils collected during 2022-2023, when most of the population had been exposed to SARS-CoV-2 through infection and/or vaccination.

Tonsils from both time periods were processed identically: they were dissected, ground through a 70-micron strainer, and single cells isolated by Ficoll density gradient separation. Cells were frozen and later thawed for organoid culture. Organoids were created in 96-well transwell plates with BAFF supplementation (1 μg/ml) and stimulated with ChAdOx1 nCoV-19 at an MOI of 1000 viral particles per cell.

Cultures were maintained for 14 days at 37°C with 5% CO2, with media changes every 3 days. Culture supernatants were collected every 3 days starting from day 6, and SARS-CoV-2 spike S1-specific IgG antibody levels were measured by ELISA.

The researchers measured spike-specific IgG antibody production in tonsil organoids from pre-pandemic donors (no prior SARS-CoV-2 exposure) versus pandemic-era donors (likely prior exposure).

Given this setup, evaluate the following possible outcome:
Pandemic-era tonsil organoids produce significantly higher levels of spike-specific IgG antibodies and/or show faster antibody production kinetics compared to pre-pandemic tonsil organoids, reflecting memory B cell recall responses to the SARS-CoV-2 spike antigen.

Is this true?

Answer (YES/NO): YES